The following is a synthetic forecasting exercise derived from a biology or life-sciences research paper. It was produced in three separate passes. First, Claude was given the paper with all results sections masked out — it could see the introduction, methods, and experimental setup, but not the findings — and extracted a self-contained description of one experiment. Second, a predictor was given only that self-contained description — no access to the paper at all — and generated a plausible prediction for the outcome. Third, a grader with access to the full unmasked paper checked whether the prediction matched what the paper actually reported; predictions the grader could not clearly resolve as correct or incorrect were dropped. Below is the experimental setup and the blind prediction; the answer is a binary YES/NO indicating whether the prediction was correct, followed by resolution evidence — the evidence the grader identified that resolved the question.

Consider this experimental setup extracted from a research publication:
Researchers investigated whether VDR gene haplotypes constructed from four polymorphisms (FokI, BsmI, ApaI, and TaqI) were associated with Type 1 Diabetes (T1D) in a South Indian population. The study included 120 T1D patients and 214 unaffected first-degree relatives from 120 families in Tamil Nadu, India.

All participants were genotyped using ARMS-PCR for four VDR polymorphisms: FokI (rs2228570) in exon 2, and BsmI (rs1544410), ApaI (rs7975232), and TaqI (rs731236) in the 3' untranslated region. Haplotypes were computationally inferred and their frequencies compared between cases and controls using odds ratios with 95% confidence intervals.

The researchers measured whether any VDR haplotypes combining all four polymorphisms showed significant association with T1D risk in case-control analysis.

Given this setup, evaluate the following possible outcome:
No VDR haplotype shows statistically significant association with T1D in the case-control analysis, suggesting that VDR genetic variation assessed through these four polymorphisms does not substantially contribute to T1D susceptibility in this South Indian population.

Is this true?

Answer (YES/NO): YES